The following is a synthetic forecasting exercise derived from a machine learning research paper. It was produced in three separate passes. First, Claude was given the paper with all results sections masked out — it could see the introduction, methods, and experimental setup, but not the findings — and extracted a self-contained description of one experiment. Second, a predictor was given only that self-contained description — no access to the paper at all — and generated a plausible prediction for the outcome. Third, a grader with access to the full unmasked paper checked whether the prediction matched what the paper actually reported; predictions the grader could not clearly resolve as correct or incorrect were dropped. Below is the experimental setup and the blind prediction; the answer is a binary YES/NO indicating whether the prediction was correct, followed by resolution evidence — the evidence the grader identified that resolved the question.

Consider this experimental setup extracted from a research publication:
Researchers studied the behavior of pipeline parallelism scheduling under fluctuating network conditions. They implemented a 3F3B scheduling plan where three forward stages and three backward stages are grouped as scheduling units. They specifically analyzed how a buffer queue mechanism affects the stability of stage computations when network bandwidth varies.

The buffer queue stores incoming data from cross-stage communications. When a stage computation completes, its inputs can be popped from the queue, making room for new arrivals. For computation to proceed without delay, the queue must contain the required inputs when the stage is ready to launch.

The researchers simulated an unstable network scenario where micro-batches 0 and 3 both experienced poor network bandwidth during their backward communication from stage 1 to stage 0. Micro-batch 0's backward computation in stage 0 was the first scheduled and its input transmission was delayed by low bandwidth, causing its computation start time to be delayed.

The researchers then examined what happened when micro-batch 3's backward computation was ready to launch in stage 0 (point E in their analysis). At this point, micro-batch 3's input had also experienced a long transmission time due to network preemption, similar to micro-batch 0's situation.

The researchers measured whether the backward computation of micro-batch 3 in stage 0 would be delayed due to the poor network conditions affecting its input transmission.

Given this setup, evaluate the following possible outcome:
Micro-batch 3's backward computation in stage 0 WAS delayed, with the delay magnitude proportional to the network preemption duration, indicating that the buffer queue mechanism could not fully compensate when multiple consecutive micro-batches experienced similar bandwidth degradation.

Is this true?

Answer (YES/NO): NO